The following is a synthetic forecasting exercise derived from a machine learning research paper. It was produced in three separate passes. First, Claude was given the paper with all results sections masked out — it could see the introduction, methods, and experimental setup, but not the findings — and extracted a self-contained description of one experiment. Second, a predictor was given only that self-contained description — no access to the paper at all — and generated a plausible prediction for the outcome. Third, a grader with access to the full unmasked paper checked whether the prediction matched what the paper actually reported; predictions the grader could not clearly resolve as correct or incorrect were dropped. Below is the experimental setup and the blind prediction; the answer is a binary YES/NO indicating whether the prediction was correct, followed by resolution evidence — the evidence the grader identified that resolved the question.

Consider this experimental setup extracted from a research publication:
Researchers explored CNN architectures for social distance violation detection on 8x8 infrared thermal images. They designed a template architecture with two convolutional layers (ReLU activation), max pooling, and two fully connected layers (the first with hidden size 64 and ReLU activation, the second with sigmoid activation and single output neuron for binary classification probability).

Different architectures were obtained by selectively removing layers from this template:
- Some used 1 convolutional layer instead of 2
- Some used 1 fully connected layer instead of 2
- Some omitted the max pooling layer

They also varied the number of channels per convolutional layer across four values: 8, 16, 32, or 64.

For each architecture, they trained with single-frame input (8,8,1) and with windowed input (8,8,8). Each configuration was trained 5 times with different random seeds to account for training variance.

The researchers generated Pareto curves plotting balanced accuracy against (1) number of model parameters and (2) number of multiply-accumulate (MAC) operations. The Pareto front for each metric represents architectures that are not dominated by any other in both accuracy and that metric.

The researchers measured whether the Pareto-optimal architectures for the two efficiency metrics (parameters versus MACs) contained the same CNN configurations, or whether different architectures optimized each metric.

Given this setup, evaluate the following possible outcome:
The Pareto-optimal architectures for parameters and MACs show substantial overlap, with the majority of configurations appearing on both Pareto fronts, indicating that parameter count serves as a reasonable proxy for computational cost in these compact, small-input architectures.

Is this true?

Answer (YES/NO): NO